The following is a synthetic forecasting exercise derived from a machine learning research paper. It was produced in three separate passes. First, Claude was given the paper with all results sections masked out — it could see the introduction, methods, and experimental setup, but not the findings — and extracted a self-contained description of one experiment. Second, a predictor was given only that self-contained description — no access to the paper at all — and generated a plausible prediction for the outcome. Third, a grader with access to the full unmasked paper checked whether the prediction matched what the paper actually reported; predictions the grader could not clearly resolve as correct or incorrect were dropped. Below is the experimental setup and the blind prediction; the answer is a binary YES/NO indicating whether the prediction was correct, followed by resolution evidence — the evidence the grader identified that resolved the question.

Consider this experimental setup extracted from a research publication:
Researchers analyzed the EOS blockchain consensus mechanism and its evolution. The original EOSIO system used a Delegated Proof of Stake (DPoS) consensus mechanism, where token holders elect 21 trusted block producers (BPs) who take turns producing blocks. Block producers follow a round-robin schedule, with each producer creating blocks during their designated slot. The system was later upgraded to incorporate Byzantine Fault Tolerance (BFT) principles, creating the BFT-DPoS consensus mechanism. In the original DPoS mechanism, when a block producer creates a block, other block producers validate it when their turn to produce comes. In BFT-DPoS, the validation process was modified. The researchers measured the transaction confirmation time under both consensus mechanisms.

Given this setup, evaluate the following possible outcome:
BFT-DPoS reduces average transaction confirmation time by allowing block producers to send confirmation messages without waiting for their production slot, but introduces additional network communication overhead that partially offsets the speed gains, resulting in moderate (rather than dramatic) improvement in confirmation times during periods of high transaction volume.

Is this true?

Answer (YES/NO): NO